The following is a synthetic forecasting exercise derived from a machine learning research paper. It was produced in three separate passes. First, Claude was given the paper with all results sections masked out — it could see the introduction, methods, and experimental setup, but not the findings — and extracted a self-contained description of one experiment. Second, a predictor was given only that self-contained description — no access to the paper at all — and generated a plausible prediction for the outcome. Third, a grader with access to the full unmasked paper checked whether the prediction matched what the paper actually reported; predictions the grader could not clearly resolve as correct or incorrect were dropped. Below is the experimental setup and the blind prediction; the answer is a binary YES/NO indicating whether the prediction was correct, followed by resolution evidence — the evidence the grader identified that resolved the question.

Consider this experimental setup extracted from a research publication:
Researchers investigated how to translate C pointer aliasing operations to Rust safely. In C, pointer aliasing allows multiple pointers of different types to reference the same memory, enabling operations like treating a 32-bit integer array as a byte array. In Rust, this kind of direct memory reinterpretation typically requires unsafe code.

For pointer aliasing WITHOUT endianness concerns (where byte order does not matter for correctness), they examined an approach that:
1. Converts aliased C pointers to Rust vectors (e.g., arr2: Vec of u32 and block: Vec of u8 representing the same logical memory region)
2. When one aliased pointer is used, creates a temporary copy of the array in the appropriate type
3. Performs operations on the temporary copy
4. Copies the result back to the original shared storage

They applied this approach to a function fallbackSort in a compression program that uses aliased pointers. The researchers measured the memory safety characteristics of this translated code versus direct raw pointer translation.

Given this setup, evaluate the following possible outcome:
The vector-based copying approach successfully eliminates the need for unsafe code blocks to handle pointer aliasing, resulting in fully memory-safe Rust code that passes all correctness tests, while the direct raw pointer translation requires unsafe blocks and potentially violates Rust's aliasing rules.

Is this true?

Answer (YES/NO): NO